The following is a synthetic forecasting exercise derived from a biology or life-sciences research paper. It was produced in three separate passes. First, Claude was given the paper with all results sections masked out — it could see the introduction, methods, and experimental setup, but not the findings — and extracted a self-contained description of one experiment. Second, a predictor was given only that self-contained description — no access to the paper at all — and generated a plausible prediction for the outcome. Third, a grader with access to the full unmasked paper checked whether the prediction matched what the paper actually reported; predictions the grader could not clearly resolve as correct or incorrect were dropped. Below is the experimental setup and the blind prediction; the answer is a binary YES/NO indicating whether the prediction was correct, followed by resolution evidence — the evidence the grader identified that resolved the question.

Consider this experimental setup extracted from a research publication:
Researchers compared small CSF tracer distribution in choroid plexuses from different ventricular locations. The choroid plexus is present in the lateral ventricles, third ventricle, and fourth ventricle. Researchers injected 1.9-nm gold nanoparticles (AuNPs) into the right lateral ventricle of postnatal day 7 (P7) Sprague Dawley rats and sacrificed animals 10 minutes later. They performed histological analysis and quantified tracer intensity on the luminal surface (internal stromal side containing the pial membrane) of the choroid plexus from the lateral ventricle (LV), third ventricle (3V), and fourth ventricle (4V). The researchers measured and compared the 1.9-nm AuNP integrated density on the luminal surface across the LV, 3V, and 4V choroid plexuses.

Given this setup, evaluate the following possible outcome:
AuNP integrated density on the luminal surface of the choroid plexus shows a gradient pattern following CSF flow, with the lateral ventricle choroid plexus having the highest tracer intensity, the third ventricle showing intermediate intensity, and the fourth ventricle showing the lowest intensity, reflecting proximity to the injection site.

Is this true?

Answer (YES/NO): NO